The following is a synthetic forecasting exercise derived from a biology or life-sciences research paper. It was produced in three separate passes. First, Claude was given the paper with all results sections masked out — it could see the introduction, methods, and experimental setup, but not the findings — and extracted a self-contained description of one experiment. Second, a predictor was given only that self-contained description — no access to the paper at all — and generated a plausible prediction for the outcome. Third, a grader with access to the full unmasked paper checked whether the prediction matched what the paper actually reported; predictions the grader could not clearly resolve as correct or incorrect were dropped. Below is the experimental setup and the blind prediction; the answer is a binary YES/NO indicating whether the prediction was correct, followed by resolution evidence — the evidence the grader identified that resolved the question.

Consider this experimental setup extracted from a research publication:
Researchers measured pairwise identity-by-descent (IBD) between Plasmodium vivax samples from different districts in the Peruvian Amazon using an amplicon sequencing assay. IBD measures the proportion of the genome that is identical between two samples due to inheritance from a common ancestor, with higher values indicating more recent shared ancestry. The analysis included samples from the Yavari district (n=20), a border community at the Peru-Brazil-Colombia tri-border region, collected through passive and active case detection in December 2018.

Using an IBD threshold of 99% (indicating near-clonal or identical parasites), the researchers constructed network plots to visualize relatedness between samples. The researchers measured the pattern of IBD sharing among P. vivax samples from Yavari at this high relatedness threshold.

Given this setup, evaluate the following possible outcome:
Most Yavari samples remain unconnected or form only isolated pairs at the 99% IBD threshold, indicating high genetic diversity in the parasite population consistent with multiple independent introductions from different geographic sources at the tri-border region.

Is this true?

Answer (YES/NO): NO